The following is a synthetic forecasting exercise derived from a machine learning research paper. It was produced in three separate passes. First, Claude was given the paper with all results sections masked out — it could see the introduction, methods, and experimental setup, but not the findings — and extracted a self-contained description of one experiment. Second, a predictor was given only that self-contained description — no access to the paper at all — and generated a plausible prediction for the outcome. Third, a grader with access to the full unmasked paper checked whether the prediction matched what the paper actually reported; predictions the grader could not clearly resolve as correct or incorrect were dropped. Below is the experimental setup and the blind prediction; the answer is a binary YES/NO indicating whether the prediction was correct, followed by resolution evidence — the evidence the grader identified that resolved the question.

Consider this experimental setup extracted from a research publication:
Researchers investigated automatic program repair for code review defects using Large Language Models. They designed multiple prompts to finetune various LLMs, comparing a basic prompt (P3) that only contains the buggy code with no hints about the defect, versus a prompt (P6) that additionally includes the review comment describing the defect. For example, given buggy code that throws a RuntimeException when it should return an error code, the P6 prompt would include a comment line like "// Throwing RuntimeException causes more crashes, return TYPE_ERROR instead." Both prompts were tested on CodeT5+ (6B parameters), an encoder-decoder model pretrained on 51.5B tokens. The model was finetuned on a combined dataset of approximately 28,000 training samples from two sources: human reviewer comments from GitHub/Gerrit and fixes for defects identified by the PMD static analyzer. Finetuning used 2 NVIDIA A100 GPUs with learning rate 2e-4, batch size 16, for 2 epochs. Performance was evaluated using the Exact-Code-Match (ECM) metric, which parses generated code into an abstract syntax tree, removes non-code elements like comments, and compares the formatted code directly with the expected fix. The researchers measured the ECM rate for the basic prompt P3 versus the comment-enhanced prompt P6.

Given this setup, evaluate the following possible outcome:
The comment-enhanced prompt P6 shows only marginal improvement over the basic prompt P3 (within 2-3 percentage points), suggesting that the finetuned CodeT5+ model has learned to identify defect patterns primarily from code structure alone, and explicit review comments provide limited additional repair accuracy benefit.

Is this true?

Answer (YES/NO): NO